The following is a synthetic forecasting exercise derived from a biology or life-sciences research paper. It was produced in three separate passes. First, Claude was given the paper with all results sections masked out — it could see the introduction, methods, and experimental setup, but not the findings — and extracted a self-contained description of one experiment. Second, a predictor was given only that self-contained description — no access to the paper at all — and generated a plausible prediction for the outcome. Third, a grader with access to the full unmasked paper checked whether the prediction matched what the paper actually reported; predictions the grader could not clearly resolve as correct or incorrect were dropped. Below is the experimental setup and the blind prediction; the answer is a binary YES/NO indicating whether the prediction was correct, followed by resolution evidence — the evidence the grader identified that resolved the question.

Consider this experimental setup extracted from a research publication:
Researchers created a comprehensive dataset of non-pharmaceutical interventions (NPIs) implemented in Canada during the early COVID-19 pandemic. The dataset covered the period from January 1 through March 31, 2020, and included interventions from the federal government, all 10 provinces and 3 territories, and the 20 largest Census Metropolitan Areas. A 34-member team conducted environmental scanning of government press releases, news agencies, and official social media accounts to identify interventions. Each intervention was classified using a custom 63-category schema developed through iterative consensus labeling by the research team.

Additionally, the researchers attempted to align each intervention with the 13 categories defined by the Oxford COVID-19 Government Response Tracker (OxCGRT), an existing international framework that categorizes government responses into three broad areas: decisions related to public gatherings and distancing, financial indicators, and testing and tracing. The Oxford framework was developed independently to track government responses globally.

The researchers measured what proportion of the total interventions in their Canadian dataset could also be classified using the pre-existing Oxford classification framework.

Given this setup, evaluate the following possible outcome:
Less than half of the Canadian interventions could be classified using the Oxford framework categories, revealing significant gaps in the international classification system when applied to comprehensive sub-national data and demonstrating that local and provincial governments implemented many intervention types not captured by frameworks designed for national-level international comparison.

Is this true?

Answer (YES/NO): NO